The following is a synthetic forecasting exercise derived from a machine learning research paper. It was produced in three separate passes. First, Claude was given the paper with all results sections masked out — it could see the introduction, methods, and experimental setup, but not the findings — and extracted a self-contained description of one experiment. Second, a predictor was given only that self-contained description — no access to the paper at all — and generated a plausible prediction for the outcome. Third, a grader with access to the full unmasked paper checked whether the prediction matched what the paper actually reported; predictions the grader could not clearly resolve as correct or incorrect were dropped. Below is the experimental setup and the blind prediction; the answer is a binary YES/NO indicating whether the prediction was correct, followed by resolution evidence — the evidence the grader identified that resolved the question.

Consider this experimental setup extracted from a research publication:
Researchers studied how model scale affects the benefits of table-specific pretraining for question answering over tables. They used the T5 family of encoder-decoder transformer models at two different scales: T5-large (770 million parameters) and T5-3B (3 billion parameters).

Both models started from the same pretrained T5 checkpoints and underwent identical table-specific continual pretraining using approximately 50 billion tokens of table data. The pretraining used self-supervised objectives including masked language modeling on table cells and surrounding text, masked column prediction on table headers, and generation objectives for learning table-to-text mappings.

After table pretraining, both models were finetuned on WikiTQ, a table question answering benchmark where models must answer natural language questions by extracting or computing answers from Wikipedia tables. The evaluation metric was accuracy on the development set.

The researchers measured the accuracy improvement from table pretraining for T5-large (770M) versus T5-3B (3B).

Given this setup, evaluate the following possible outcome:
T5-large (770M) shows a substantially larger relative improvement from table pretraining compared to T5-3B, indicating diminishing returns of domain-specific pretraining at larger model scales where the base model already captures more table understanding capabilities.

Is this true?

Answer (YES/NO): NO